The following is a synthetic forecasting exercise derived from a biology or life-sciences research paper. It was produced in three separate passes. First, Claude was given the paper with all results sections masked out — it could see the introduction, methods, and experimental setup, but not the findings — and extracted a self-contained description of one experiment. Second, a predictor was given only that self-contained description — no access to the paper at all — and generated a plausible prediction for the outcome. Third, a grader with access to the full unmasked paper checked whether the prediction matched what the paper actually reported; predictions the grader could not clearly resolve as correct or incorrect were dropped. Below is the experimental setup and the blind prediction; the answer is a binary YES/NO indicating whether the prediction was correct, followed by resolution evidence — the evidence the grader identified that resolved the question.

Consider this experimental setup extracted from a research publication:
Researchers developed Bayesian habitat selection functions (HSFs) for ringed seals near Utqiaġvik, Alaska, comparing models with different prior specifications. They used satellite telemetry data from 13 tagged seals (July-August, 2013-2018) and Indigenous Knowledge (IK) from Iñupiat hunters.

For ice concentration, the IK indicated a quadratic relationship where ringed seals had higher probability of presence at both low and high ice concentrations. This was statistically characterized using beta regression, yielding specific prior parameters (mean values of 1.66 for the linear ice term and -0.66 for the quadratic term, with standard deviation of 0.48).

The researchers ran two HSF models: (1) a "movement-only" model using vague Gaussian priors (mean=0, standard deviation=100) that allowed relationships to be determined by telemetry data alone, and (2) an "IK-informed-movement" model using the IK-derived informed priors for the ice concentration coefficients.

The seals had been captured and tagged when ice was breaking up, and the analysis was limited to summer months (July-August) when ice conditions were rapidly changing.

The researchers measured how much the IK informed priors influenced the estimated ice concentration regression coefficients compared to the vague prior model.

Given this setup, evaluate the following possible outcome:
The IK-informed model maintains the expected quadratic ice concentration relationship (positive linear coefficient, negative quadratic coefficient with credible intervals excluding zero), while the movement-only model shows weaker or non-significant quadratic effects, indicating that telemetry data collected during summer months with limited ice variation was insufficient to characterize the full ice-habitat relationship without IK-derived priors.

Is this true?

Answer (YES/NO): NO